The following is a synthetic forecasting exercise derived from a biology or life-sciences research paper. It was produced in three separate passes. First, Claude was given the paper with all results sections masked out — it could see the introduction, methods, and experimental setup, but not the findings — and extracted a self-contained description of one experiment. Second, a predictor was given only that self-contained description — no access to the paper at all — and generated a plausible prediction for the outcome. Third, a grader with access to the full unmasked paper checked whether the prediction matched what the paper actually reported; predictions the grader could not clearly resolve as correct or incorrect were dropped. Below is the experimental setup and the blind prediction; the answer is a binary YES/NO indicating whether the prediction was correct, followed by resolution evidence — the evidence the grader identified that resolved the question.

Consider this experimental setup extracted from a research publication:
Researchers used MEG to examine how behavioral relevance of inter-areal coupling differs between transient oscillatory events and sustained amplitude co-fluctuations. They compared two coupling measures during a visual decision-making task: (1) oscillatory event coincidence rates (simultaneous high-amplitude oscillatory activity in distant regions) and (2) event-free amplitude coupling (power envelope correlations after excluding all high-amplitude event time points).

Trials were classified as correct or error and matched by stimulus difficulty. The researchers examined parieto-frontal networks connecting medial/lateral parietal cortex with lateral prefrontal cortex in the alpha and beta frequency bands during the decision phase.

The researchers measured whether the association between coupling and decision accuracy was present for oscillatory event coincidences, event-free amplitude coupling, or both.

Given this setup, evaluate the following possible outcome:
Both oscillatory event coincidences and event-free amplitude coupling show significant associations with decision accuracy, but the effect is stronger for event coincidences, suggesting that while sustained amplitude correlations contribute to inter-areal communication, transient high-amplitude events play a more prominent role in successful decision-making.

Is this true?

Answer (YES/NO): YES